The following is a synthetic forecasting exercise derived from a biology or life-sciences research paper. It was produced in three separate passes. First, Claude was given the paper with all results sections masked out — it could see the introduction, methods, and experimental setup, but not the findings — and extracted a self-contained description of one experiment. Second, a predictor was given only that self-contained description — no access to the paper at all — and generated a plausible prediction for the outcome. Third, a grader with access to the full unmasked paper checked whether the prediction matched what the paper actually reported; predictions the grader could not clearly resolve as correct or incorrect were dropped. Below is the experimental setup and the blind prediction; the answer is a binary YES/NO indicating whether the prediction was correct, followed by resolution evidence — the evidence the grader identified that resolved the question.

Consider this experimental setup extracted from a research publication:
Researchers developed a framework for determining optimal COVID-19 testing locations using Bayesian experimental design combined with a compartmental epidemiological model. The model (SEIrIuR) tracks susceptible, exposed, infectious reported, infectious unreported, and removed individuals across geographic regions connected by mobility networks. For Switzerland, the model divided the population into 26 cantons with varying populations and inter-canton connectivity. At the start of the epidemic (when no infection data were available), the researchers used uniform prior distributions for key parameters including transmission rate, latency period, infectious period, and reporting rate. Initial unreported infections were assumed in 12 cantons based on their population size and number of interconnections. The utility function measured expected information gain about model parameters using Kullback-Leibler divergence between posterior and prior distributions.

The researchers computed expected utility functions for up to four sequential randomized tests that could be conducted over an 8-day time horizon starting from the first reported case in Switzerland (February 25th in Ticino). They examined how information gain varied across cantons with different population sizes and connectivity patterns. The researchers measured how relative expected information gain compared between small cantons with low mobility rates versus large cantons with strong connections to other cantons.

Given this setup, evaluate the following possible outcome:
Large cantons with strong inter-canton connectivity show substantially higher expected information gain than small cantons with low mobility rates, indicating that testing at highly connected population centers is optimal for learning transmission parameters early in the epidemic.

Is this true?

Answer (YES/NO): YES